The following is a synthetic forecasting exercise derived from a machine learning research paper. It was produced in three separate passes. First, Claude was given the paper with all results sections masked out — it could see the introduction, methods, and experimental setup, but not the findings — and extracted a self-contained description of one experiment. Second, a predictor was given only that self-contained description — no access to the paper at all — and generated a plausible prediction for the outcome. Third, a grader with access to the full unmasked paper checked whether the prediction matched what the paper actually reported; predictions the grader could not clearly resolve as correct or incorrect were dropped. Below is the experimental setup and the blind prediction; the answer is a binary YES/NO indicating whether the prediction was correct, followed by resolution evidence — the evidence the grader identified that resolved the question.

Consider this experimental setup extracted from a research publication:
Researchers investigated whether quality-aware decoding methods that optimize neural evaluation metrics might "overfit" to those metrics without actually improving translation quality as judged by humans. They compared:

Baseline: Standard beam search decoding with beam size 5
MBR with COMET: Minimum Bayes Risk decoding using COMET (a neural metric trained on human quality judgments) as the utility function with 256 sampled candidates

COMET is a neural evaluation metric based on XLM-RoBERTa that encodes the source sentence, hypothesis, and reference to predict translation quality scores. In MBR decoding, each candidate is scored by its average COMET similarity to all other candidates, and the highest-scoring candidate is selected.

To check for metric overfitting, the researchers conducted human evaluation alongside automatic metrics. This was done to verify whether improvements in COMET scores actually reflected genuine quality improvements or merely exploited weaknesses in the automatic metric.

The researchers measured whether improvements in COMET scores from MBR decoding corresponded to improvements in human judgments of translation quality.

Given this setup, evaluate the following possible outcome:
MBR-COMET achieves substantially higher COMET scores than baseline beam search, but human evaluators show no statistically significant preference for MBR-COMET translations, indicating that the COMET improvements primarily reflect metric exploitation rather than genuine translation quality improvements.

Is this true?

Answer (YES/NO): NO